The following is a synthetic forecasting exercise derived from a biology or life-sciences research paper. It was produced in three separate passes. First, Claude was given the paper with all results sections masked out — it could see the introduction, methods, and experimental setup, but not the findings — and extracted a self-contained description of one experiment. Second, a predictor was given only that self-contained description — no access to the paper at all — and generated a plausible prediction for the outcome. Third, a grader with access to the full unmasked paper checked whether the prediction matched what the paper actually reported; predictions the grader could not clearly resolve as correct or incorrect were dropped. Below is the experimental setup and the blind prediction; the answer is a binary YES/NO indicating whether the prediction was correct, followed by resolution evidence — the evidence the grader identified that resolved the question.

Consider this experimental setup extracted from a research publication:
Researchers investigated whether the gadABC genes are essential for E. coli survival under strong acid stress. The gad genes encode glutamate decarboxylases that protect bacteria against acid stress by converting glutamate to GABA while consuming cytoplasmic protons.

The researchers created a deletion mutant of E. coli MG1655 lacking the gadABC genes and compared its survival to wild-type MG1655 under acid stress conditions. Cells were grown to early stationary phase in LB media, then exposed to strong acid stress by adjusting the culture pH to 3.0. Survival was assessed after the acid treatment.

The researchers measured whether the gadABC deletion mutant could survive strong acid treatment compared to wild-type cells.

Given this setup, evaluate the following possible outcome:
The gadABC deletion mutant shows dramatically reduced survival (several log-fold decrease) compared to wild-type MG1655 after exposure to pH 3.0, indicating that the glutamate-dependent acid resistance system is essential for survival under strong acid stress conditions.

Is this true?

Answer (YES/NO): YES